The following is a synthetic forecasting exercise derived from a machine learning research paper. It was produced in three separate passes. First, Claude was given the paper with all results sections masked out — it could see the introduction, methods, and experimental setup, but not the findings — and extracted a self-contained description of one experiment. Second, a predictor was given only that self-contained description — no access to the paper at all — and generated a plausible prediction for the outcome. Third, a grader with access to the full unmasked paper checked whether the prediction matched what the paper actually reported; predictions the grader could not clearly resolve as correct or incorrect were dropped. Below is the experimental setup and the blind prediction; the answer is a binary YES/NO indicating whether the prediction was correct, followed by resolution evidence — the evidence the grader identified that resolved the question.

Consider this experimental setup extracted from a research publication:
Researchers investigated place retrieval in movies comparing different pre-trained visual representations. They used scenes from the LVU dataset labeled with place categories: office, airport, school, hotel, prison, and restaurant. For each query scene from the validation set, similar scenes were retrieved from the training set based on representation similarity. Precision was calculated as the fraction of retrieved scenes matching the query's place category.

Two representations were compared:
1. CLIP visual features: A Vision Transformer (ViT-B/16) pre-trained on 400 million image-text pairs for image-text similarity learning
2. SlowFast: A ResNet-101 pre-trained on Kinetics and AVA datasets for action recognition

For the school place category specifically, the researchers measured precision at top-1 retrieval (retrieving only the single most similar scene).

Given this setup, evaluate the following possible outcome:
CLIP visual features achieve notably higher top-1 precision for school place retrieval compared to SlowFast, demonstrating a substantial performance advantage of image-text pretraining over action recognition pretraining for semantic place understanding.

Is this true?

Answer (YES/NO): NO